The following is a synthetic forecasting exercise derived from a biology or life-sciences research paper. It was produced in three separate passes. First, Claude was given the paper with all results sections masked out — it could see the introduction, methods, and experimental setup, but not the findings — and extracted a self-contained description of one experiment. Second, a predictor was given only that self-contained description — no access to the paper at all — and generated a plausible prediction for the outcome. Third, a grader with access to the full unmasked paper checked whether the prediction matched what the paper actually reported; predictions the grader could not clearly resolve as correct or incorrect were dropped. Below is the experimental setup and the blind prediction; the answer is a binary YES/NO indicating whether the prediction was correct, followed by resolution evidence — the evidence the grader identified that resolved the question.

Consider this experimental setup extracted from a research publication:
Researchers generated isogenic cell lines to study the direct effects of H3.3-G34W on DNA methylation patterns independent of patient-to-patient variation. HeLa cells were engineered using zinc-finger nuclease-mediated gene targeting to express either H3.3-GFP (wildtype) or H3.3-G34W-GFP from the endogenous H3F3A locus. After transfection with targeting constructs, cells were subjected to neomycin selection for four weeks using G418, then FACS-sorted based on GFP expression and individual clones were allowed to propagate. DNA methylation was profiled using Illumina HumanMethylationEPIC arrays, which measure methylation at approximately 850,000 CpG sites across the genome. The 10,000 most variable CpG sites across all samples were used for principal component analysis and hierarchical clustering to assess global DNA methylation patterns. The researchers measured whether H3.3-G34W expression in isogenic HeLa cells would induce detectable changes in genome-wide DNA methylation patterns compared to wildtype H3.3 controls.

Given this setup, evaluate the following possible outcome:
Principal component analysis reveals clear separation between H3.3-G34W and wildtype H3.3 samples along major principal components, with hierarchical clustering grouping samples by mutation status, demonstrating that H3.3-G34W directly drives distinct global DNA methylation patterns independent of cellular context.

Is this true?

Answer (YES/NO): YES